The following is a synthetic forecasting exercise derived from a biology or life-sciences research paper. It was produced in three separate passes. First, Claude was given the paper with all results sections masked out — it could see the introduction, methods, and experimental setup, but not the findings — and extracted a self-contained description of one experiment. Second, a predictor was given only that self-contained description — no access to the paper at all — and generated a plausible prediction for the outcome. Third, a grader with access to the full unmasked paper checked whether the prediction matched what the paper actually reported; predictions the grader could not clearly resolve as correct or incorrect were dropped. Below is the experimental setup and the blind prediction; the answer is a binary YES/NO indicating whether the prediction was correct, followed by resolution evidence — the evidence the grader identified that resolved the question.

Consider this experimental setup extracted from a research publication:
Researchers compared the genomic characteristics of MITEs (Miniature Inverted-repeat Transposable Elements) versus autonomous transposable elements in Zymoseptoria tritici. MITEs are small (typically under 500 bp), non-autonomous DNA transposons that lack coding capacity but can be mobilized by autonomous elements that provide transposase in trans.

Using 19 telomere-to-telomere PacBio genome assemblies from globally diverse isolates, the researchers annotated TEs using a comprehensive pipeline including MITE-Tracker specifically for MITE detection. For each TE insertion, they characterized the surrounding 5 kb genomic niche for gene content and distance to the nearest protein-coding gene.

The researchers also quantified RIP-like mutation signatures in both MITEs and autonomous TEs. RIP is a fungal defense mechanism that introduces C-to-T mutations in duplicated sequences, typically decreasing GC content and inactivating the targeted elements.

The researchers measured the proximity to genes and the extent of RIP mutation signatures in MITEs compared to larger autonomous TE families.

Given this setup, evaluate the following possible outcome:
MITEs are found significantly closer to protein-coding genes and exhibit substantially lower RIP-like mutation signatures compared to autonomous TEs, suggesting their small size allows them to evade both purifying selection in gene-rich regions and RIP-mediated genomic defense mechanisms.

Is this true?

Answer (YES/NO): YES